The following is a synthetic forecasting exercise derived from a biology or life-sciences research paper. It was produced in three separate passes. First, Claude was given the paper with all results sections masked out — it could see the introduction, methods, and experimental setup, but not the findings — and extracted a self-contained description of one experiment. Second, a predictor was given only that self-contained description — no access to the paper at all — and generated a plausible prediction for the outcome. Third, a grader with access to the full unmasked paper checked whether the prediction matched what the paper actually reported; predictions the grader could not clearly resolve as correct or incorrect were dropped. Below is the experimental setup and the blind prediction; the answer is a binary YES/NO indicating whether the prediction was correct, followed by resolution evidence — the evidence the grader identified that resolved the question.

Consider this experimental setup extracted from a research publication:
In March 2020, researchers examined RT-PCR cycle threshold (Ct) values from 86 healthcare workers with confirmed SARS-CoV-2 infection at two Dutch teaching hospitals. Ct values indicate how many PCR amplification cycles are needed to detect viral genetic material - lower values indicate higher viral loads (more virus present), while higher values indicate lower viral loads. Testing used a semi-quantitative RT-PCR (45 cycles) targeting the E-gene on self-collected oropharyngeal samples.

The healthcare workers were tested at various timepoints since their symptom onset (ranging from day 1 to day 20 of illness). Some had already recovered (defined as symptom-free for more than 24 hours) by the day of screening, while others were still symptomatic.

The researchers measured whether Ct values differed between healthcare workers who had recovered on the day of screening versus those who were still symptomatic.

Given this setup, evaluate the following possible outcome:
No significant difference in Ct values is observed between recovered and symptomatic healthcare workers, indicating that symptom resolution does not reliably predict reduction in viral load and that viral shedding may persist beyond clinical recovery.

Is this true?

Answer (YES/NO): YES